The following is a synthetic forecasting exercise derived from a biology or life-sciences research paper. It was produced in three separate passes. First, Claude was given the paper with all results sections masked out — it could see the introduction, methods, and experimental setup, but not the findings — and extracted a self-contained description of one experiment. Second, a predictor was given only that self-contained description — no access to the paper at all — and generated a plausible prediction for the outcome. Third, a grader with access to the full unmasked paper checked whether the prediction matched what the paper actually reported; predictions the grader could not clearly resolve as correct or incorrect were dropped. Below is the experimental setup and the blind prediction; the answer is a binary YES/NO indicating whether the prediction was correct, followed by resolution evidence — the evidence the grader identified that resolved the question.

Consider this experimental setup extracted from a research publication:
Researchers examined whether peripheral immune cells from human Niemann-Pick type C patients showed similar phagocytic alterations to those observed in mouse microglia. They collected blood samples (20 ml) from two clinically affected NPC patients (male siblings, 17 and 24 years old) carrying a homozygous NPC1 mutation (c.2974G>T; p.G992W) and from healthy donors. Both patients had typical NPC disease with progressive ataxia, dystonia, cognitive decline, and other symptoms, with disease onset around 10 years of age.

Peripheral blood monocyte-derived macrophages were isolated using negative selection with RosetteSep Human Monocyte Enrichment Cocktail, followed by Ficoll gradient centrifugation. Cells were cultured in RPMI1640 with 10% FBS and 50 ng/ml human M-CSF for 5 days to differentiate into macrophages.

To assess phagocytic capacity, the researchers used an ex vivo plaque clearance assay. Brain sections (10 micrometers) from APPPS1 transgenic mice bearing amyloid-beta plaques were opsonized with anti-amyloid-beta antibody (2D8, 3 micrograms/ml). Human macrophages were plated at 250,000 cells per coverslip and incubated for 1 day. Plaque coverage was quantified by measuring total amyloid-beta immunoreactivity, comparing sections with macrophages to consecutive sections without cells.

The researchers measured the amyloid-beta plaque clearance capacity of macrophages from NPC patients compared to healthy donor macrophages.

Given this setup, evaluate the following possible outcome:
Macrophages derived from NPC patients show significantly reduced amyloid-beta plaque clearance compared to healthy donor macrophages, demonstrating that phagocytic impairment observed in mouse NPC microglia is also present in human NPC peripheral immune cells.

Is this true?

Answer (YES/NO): NO